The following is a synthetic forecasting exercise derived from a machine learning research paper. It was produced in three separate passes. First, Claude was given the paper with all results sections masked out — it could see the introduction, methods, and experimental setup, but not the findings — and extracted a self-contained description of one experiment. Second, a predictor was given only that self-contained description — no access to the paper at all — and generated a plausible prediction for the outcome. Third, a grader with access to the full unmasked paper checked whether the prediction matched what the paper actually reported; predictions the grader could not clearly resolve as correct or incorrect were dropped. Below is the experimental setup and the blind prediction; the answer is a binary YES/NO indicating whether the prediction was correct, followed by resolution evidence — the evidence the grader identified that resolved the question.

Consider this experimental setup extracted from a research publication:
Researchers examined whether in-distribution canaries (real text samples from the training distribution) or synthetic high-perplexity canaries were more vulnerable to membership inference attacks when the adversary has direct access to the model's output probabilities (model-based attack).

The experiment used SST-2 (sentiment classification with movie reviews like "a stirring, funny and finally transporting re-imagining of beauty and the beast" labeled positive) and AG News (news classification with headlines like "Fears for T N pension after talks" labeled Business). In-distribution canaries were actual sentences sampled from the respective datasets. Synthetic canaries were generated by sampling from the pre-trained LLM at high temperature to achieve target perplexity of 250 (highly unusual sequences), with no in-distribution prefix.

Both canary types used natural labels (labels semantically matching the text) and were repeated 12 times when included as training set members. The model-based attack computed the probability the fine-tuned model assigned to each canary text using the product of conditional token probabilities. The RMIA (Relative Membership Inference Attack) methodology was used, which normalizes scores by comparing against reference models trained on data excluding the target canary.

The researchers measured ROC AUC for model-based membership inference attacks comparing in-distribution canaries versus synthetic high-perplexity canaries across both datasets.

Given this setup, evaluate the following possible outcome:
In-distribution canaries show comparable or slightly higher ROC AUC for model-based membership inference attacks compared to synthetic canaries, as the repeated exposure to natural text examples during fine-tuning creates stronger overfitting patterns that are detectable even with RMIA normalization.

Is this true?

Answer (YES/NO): NO